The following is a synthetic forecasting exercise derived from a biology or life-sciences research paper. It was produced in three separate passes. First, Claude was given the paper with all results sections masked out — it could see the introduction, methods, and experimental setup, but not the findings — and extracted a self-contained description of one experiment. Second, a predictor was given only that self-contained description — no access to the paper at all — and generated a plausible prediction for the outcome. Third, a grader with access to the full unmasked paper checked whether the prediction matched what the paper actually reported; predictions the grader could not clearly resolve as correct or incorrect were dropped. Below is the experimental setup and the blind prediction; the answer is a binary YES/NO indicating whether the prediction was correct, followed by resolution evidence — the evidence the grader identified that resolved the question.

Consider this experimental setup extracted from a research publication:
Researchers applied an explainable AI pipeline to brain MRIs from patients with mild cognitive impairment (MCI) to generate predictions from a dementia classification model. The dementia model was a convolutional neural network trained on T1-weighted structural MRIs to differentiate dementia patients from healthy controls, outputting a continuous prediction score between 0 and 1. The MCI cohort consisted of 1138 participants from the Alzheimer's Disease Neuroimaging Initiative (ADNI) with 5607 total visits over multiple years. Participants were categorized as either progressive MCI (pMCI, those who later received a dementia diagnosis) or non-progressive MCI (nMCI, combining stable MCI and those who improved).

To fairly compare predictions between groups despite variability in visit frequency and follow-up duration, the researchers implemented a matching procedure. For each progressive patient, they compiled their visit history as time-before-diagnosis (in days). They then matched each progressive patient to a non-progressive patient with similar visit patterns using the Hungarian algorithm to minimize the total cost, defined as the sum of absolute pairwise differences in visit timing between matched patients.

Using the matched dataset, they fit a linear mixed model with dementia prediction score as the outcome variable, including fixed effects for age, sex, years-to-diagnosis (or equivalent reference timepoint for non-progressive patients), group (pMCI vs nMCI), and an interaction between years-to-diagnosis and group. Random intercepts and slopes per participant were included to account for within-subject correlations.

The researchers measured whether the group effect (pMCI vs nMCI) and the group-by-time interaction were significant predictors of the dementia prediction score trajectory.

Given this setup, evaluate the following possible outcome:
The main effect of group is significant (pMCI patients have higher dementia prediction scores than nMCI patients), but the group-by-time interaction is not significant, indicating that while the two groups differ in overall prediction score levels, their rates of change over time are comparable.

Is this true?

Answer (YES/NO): NO